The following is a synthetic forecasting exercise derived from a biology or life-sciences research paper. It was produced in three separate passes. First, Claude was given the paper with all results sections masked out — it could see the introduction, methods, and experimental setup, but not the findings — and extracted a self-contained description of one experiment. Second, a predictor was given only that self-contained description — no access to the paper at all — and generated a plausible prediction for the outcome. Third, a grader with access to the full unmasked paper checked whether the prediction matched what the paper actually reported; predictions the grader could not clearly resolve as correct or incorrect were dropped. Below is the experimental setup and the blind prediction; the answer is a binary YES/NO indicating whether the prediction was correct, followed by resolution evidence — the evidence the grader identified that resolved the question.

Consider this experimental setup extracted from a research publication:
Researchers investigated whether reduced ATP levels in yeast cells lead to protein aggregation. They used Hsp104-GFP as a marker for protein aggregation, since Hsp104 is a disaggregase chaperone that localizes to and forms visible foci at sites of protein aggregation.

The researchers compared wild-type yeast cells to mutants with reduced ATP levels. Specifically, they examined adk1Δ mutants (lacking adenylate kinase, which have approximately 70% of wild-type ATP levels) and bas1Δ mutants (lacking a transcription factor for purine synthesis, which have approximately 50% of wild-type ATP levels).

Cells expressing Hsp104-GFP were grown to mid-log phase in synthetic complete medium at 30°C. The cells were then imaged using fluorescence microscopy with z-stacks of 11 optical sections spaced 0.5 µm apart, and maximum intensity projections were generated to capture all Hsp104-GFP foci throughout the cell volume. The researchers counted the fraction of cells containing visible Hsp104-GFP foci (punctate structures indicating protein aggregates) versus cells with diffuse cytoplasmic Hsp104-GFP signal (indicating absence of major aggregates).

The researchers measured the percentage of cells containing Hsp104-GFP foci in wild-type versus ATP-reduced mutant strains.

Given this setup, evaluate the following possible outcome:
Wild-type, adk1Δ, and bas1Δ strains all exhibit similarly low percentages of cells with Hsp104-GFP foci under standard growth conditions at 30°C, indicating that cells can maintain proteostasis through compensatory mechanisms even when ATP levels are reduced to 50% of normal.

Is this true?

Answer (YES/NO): NO